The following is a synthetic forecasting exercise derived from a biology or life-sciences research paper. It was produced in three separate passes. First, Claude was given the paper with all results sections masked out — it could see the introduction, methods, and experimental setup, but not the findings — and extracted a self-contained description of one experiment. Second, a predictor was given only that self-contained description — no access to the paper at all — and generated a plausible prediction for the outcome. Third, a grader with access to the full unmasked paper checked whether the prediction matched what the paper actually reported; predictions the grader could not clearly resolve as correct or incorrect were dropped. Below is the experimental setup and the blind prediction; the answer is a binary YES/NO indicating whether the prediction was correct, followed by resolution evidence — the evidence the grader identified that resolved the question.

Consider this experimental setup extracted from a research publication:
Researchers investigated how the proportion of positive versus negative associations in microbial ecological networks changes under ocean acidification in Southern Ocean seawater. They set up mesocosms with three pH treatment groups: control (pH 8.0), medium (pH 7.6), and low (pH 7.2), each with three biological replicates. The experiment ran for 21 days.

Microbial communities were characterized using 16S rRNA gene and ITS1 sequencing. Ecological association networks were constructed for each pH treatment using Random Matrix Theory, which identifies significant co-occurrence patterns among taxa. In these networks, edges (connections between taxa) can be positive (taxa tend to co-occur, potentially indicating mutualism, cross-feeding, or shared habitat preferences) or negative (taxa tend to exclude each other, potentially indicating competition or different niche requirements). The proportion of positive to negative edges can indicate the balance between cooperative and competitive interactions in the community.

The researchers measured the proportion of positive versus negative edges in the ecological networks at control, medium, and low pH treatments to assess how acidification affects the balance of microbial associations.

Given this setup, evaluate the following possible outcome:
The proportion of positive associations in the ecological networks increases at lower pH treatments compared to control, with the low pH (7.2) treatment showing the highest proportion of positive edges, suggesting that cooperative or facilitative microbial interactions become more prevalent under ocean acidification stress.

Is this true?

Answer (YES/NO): YES